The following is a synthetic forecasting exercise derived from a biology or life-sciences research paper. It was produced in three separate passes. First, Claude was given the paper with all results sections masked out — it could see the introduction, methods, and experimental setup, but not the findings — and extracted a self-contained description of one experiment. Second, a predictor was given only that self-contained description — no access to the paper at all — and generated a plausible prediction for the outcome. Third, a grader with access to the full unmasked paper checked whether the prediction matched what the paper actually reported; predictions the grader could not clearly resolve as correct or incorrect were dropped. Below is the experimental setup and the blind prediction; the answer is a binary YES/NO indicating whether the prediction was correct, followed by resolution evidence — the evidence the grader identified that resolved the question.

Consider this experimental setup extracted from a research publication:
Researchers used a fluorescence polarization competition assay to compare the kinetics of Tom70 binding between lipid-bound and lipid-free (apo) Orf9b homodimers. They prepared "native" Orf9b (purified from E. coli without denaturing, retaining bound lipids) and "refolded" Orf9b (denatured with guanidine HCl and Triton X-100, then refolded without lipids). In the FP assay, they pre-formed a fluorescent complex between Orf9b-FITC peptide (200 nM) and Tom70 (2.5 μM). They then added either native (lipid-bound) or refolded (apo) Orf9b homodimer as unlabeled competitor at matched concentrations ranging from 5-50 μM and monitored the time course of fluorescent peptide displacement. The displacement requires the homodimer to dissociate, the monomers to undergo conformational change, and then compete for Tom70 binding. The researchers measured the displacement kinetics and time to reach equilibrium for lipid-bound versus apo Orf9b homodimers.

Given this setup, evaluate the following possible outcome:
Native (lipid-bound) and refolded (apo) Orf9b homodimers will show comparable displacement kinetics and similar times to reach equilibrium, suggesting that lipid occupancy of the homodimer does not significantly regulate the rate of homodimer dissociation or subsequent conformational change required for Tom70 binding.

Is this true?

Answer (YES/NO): NO